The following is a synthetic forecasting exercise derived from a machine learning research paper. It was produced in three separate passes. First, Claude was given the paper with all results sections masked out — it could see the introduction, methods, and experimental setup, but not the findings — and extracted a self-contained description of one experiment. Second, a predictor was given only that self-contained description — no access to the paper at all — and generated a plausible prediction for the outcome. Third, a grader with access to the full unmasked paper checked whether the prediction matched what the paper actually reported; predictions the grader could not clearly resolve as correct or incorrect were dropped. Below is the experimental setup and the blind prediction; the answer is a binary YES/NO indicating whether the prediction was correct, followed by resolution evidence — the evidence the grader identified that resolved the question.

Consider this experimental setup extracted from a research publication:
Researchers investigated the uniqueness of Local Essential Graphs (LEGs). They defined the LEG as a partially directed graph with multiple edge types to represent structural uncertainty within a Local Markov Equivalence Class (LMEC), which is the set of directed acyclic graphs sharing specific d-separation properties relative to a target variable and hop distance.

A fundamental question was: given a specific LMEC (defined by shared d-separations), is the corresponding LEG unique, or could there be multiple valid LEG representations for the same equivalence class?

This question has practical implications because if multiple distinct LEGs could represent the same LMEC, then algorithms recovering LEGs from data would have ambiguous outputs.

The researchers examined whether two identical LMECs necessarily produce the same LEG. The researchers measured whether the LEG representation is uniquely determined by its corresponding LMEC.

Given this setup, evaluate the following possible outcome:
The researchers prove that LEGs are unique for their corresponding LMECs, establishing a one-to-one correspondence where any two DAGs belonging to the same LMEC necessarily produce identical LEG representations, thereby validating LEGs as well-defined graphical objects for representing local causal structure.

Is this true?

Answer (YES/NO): YES